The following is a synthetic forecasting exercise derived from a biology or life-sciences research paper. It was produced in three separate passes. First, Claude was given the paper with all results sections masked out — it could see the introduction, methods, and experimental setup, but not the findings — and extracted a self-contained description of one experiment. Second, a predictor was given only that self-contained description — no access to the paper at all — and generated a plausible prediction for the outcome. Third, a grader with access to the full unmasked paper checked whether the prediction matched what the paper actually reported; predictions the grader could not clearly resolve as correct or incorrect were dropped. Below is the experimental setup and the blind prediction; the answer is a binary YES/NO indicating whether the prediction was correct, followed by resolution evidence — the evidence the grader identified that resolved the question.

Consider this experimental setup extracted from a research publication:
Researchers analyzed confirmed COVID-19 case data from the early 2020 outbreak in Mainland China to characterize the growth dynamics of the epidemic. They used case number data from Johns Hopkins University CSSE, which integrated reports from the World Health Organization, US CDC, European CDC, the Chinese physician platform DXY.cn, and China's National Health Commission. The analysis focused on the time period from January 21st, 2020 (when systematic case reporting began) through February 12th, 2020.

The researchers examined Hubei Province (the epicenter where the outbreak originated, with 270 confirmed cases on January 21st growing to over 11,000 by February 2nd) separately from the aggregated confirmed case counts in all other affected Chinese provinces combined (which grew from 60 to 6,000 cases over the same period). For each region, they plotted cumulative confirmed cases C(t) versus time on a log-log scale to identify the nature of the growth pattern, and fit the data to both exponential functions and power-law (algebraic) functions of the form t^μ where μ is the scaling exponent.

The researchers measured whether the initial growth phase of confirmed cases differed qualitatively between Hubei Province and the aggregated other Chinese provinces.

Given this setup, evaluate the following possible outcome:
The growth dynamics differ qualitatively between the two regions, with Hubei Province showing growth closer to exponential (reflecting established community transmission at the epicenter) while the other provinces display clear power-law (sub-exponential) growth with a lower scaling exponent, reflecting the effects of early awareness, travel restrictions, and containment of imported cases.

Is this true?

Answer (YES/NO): YES